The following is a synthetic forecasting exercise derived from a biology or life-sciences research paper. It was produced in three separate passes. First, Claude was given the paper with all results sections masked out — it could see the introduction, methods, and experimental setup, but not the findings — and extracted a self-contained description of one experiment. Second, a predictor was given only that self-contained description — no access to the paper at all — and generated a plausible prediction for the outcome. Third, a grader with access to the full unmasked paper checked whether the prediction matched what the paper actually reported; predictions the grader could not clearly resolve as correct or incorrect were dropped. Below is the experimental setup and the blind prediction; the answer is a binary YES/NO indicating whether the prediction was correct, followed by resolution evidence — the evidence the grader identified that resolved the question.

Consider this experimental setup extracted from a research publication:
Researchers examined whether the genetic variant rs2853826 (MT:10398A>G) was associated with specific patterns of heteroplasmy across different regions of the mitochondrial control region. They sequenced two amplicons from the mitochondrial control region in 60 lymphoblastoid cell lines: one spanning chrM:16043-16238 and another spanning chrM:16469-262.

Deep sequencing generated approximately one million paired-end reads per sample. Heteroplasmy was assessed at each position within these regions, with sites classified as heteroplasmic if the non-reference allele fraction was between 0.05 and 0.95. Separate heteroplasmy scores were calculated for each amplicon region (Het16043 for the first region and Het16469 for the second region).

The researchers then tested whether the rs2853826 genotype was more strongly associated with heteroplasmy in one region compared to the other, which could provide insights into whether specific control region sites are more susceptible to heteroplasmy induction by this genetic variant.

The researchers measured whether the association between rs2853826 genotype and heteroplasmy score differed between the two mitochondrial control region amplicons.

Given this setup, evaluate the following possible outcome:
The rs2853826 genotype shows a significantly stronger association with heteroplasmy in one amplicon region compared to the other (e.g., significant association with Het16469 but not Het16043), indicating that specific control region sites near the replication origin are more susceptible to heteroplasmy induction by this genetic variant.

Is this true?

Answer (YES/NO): YES